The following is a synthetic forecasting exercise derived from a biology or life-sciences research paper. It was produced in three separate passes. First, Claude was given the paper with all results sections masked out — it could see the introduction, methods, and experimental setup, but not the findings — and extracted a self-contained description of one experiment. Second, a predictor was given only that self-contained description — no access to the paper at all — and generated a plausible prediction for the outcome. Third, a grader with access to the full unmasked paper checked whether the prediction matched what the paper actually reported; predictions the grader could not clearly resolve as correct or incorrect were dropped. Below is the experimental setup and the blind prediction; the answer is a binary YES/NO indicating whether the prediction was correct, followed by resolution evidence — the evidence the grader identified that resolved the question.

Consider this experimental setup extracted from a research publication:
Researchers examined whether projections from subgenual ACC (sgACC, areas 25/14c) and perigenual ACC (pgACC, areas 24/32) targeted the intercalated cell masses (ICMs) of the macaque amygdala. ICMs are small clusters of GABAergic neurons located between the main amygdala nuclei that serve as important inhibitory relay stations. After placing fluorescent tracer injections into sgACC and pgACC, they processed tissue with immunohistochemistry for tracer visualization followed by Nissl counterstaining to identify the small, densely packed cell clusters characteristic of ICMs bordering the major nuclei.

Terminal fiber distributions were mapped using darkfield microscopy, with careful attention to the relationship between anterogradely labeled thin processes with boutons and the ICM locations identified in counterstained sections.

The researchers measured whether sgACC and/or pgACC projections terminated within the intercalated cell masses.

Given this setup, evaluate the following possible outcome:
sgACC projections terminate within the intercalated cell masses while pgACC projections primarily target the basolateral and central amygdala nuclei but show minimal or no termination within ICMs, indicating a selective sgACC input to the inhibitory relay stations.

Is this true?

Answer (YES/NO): YES